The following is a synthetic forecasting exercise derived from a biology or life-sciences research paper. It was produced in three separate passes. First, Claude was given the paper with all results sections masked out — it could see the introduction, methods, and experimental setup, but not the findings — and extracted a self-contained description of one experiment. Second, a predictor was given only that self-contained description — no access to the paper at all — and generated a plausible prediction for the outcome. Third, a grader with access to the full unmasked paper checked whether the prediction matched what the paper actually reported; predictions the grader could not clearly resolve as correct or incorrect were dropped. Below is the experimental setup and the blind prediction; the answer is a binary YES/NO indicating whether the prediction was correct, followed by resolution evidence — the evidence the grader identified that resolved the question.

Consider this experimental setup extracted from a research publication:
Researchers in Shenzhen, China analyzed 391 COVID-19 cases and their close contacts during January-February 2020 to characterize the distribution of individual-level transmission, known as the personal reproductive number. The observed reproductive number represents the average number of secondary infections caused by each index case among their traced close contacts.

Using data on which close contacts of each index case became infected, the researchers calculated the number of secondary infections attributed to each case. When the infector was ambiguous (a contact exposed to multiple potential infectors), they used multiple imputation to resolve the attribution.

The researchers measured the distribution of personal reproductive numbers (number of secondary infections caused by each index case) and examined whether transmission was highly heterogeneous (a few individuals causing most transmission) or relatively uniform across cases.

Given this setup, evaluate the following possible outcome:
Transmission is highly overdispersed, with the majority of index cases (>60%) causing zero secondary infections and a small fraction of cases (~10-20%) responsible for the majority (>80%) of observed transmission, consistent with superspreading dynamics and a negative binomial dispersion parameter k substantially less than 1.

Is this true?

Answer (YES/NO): YES